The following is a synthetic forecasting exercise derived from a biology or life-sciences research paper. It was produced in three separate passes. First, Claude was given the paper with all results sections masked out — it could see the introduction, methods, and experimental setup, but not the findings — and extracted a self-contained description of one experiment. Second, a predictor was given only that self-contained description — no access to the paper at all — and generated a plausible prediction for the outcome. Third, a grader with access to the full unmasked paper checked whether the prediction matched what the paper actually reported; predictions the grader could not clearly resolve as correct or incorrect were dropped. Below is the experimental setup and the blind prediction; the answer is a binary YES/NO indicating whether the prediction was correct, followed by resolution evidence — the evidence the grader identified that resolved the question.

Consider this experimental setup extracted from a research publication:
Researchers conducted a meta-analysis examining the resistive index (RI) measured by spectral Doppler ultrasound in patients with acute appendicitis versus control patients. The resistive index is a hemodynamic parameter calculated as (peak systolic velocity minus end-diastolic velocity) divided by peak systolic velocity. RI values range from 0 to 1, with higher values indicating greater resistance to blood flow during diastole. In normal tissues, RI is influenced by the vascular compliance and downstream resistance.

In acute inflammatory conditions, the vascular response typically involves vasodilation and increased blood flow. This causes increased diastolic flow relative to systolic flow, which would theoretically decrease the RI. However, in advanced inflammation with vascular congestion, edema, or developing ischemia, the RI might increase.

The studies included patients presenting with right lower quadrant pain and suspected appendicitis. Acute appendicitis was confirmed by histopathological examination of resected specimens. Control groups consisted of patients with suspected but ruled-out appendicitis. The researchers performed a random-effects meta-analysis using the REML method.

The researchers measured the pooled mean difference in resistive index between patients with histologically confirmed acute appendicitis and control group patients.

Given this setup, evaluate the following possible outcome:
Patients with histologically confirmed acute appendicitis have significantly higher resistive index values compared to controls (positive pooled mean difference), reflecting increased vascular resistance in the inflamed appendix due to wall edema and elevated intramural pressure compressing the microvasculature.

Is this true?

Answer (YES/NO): YES